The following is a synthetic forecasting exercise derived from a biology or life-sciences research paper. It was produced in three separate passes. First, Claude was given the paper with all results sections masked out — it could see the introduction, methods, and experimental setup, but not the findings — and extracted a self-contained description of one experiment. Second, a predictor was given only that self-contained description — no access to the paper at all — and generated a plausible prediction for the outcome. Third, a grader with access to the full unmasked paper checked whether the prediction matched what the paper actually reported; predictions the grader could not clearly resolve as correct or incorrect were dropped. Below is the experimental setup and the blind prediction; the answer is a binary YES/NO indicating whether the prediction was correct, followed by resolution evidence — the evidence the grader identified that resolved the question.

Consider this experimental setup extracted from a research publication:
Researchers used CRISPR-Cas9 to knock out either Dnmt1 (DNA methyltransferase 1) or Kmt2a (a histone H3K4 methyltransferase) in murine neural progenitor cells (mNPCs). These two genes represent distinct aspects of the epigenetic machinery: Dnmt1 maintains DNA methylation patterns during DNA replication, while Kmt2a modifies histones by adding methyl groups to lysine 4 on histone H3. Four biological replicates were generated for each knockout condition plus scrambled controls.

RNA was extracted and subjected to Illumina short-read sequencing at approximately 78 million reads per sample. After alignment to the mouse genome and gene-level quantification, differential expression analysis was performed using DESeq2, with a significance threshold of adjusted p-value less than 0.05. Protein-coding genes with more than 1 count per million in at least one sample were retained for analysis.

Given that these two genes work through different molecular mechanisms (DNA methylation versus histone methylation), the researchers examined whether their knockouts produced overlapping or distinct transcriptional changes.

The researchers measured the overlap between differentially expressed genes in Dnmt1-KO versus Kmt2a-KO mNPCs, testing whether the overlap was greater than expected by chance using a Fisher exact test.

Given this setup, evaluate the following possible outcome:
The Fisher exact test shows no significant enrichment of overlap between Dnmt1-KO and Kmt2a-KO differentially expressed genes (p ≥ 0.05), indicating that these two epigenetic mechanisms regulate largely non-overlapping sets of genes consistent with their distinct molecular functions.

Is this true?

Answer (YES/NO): NO